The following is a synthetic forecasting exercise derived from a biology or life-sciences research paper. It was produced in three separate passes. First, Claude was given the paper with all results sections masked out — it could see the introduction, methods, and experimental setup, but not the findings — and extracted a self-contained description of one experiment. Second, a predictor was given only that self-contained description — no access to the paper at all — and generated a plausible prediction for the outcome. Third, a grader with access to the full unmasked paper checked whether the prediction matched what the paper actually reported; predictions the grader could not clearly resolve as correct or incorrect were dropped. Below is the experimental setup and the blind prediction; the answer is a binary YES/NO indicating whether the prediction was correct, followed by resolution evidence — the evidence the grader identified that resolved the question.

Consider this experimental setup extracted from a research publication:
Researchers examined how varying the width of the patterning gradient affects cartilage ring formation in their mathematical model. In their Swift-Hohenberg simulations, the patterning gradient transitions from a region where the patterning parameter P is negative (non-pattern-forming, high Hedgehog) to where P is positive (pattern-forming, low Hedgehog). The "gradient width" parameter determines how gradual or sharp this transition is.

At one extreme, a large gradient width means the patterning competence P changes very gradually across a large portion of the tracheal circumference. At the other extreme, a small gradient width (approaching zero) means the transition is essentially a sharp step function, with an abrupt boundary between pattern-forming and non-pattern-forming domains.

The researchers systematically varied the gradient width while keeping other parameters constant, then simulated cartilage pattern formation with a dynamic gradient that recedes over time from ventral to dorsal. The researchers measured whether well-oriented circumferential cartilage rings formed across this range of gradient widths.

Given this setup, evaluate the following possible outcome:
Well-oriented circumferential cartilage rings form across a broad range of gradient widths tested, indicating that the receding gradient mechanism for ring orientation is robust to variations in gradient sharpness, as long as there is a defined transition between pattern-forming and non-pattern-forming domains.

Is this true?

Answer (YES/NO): YES